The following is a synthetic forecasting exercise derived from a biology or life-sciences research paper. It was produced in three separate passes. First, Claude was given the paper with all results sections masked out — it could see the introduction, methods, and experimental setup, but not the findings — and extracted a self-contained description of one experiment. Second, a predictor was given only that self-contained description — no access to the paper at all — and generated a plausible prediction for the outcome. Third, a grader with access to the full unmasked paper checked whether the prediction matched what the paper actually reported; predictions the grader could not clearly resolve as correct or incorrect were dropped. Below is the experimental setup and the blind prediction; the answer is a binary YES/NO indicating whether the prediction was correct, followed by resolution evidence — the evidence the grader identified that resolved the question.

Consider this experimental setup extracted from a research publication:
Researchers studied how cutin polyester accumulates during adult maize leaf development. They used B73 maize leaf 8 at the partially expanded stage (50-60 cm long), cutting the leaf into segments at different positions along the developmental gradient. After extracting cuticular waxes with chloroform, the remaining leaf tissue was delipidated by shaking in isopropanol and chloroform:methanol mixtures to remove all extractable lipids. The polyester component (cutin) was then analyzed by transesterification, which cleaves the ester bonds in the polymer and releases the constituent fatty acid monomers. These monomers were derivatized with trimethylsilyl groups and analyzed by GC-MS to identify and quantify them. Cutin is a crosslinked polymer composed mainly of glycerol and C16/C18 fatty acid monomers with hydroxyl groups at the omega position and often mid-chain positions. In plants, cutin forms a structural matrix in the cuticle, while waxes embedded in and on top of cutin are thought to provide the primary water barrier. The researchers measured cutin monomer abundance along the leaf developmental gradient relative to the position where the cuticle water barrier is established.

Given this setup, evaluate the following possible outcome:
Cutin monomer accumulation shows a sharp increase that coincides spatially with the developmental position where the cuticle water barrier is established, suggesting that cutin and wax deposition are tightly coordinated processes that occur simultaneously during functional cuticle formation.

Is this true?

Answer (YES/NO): NO